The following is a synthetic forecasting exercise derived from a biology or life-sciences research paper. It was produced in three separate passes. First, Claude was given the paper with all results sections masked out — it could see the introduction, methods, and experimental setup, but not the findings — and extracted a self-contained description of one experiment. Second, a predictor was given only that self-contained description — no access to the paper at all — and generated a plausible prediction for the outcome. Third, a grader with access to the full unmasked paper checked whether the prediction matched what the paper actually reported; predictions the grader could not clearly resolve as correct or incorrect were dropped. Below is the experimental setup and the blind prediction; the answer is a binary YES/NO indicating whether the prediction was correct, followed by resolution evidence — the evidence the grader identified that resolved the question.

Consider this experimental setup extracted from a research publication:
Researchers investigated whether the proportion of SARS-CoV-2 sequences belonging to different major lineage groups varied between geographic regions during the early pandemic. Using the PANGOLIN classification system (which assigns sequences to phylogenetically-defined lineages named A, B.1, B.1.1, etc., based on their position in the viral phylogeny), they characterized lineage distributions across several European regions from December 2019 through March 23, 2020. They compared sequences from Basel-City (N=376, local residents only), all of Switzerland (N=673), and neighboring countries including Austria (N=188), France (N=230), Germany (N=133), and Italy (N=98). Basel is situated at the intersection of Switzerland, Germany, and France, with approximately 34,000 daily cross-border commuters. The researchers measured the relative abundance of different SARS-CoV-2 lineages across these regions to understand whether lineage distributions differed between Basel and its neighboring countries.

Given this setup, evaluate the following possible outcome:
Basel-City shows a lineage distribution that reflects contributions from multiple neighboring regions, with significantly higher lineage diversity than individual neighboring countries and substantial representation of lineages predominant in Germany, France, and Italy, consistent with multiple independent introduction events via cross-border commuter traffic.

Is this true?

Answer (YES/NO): NO